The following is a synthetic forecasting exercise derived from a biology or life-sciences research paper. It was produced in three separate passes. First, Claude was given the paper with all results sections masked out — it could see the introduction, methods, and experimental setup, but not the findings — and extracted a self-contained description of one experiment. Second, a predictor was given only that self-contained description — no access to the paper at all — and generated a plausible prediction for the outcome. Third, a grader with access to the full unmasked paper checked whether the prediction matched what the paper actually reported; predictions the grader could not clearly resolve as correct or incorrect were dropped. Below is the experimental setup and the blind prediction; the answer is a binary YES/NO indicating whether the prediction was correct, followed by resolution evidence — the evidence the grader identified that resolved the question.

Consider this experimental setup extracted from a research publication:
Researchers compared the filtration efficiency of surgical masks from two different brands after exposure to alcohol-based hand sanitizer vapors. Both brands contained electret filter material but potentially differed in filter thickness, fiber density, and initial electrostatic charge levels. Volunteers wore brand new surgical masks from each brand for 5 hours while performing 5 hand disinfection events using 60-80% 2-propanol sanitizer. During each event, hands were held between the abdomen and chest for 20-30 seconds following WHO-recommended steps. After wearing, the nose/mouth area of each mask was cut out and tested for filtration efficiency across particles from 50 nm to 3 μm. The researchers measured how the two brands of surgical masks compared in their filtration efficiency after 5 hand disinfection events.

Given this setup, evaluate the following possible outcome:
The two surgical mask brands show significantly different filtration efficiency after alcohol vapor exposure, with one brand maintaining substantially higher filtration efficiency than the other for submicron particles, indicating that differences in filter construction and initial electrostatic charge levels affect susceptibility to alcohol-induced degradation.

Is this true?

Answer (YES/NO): NO